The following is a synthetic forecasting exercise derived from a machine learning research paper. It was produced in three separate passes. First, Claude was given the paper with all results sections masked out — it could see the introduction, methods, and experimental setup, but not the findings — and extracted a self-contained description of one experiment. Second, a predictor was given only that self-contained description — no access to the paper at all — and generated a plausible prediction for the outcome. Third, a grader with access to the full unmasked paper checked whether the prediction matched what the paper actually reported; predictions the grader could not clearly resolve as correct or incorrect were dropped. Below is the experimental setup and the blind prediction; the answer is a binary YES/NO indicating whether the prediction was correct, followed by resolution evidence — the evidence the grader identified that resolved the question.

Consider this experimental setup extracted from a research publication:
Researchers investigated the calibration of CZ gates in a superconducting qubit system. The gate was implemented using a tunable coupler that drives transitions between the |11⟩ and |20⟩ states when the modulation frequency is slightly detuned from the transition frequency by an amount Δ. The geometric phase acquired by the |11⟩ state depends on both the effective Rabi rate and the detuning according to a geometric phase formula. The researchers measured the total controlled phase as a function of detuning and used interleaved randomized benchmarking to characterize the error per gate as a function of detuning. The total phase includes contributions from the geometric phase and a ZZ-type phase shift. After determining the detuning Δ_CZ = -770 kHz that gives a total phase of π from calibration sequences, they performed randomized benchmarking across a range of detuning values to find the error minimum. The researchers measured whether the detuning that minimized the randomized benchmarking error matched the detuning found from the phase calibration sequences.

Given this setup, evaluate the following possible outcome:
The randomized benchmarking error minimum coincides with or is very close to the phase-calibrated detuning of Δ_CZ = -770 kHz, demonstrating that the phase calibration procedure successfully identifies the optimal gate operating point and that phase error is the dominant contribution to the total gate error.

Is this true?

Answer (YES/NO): NO